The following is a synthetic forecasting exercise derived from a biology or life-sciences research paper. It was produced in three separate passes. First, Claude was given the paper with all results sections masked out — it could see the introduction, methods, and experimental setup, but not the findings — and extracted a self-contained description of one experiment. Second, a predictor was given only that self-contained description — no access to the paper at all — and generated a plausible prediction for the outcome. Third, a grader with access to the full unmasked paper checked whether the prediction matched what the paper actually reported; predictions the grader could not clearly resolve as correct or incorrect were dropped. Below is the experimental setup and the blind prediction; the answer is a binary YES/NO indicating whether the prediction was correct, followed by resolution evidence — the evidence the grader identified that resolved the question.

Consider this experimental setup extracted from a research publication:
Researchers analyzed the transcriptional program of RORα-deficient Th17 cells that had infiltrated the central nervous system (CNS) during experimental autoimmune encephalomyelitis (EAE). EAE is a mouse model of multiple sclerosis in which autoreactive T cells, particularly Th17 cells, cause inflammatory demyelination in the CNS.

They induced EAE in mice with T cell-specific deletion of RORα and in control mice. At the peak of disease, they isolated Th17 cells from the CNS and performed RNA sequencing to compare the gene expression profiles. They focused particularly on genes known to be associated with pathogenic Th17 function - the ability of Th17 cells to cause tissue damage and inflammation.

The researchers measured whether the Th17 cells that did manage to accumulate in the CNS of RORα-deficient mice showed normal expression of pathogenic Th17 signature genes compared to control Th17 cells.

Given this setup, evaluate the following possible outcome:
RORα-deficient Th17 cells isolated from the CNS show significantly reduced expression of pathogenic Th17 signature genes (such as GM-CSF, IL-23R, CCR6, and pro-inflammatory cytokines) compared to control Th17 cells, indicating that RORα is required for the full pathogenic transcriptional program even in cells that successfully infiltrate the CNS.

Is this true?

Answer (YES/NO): YES